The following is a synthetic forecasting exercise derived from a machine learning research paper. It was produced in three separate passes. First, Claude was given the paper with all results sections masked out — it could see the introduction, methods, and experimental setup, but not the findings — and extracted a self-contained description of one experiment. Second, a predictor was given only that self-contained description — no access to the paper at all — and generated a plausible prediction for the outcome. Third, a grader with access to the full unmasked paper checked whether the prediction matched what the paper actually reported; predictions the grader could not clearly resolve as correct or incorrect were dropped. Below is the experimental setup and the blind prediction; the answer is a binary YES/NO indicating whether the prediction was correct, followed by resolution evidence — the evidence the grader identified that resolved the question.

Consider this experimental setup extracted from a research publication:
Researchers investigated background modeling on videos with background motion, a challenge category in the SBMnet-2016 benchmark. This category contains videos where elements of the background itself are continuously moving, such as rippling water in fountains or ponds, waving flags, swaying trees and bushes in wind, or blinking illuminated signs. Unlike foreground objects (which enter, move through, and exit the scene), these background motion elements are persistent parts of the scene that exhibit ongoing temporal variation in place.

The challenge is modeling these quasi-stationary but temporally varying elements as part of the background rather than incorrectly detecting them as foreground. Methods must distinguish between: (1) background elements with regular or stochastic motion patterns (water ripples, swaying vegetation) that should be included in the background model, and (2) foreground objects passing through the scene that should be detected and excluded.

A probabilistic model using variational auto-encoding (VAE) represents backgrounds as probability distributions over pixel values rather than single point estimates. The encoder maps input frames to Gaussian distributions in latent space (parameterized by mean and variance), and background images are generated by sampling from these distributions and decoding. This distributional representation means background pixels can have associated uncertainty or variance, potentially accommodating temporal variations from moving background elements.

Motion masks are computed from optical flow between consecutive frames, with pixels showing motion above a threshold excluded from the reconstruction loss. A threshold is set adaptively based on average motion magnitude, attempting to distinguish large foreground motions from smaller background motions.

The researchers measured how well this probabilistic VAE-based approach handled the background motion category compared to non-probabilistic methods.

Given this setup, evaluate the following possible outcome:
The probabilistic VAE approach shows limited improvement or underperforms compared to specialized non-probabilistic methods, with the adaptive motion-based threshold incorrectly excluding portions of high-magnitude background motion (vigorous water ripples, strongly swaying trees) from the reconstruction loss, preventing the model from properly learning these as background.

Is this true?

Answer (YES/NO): NO